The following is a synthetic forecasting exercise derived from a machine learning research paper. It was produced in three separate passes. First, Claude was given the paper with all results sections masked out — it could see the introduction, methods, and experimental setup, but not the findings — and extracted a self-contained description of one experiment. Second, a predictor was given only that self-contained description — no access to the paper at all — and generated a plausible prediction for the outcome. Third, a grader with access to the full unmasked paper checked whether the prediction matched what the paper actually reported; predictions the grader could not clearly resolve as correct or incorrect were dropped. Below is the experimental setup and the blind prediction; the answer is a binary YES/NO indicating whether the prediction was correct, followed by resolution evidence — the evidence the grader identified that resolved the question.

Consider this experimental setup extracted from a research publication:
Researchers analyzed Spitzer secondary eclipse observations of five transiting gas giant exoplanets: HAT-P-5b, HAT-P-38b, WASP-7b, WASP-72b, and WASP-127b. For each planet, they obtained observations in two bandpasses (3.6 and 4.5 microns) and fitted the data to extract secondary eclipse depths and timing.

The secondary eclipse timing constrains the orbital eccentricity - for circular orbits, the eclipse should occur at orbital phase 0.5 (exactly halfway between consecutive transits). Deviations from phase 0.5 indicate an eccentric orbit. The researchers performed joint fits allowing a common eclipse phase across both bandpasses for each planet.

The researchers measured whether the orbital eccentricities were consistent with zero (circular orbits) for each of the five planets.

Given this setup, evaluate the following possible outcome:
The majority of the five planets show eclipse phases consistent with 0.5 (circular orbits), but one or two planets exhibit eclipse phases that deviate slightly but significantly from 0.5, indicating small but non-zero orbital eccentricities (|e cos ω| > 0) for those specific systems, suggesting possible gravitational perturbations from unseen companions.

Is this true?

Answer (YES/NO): NO